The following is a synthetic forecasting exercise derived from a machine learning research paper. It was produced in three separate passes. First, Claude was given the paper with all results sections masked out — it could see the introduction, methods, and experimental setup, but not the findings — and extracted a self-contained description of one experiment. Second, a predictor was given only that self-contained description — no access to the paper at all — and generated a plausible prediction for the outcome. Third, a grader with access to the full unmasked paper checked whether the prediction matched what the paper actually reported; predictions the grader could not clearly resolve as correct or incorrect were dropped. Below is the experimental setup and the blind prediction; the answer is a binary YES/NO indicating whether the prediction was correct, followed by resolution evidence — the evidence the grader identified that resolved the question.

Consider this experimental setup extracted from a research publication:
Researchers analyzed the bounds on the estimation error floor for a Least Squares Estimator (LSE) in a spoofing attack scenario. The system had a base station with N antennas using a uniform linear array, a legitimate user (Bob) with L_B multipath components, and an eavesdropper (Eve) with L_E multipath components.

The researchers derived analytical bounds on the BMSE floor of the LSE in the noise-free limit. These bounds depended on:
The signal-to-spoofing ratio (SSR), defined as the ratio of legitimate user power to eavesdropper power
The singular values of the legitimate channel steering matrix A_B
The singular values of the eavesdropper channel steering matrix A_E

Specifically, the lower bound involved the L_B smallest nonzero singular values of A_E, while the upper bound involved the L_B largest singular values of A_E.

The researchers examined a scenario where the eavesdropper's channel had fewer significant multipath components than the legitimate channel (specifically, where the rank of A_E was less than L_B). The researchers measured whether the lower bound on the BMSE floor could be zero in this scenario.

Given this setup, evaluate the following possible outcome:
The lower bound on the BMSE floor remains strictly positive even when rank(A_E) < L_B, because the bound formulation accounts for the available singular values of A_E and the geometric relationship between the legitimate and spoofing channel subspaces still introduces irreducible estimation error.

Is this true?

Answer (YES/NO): NO